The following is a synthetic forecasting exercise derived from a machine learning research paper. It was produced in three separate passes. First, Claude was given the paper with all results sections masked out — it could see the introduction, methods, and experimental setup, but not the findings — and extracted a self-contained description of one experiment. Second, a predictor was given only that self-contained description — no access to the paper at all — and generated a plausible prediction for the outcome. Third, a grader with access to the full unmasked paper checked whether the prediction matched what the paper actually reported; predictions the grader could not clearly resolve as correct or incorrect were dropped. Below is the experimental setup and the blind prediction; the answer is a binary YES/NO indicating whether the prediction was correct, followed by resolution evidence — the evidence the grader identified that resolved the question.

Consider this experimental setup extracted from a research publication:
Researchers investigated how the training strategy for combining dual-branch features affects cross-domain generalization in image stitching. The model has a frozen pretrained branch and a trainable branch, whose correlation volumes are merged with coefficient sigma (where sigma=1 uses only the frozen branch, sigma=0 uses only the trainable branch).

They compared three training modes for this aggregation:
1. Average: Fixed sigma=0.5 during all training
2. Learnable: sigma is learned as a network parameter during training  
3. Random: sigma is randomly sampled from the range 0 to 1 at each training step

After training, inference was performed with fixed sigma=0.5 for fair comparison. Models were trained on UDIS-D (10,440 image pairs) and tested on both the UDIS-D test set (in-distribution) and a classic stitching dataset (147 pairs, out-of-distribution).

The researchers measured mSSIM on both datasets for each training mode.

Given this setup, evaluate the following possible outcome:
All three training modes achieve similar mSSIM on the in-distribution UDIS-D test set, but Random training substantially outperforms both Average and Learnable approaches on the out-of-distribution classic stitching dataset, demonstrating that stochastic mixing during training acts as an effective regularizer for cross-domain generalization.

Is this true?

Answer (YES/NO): NO